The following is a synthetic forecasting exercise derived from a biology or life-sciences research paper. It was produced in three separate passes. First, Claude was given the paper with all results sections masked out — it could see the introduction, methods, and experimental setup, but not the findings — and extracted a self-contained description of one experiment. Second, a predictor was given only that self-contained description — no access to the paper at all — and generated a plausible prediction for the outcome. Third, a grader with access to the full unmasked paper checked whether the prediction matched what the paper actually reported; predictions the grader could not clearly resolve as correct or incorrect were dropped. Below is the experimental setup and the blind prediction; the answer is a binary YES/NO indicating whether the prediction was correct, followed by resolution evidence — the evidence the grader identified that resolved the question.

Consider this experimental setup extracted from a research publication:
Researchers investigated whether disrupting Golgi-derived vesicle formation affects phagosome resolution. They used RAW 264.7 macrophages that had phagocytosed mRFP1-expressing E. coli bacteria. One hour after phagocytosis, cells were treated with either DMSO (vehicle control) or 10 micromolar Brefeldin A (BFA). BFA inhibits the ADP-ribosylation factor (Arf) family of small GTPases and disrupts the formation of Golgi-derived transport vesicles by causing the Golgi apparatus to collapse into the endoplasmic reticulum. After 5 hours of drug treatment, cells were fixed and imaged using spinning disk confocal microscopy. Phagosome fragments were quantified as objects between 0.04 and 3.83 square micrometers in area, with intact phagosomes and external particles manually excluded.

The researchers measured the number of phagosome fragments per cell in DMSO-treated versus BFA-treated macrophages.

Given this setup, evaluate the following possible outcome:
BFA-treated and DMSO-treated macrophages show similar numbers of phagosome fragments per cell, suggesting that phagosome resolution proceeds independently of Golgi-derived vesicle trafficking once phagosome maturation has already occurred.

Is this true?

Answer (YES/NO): YES